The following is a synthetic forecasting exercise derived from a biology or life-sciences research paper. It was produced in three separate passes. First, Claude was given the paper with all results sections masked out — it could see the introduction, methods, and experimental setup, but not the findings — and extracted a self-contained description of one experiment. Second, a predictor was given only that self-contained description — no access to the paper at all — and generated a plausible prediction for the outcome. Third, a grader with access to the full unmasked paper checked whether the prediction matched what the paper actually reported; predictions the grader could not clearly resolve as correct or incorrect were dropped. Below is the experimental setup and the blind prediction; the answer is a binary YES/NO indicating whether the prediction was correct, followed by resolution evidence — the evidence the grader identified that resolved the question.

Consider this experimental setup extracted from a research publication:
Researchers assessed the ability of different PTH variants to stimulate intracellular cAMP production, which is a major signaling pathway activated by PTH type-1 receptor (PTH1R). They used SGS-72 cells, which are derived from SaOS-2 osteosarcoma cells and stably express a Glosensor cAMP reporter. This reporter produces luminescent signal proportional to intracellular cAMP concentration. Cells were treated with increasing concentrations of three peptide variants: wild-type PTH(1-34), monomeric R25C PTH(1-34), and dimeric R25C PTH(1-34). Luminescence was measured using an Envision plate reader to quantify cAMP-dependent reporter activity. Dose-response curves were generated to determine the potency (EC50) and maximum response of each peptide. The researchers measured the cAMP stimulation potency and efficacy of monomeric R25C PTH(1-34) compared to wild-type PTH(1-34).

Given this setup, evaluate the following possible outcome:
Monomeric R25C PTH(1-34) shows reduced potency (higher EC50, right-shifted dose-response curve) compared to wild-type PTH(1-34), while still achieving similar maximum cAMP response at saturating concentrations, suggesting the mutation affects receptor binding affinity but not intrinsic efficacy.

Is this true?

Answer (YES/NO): YES